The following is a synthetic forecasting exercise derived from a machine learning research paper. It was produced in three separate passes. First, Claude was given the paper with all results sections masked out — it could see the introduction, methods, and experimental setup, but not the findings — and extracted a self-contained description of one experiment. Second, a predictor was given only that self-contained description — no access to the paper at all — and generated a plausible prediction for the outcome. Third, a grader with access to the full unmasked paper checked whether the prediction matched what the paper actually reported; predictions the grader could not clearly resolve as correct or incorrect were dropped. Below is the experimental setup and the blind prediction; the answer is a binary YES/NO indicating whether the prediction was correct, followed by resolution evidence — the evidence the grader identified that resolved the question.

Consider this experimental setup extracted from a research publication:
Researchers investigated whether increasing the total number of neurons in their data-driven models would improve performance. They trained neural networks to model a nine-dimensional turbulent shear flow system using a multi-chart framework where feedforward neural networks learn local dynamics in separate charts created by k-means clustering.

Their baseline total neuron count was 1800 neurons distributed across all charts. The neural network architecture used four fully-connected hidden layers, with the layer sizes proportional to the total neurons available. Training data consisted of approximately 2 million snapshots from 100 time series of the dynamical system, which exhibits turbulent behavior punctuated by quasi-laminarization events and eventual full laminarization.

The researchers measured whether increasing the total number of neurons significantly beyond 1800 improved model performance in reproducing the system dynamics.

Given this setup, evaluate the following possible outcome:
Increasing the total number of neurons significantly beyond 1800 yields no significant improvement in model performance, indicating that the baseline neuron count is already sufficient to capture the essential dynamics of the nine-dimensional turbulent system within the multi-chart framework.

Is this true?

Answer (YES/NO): YES